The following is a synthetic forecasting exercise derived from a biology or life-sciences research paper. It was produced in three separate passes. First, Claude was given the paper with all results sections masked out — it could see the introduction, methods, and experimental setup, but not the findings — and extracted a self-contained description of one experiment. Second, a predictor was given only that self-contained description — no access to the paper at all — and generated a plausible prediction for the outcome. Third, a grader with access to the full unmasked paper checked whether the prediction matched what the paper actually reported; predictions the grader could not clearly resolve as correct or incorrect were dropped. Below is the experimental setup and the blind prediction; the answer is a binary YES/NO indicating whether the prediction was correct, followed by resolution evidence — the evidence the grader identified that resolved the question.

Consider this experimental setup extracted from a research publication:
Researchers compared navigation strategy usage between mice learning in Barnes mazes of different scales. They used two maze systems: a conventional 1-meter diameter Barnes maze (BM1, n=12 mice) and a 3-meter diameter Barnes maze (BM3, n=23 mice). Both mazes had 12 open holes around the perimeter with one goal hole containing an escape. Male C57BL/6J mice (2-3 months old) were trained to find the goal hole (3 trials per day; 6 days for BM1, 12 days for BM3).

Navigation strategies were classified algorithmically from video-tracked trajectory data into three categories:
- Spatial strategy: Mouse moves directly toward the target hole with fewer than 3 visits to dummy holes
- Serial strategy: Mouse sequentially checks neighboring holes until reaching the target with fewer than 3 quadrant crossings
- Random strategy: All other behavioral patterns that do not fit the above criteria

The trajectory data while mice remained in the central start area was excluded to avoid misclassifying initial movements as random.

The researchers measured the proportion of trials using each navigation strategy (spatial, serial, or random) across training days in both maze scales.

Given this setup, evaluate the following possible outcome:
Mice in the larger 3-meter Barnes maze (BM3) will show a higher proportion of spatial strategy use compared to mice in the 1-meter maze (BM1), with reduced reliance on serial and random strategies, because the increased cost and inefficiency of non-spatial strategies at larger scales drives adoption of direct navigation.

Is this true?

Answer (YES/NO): NO